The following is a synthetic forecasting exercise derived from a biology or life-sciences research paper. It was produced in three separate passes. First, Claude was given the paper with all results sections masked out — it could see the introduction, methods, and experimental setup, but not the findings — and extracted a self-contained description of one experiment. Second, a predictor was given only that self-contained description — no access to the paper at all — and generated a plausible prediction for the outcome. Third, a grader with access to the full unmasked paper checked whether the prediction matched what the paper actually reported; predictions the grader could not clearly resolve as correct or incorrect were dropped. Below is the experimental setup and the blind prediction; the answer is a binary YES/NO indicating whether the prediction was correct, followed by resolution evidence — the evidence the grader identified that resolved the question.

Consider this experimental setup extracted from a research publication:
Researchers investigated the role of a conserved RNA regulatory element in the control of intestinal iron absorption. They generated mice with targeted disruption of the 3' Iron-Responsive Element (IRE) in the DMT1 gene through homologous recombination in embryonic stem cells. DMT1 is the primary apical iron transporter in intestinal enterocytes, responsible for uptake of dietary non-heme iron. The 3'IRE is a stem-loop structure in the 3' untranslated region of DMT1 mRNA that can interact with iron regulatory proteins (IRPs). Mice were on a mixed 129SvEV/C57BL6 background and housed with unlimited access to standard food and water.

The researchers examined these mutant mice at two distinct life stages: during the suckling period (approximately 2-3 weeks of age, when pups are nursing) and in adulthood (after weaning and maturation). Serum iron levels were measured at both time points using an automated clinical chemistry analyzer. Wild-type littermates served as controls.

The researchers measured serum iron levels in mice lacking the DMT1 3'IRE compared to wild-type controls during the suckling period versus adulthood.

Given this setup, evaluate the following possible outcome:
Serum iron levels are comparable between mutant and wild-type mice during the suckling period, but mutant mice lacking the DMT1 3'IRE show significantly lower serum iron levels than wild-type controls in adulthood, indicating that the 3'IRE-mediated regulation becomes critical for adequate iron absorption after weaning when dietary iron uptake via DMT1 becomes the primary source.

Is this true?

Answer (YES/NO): NO